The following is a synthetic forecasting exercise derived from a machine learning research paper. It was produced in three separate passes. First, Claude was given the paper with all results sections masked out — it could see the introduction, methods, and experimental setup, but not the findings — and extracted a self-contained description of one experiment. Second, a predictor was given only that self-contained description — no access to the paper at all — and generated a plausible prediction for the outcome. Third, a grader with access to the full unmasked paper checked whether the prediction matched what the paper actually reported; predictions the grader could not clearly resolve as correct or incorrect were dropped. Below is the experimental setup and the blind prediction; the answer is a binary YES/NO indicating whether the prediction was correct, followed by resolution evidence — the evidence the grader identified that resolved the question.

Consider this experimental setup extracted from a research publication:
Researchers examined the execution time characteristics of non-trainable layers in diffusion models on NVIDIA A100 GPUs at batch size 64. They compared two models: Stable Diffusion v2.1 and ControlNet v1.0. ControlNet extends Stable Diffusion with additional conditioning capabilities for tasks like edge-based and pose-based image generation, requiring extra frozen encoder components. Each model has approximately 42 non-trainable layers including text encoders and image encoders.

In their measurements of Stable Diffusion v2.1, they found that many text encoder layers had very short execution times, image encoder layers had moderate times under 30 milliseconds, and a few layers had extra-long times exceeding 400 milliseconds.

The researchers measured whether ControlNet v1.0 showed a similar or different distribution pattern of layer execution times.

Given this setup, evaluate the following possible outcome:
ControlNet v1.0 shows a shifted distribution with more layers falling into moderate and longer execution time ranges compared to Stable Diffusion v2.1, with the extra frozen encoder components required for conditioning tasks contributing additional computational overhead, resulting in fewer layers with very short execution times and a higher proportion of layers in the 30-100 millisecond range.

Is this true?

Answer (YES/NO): NO